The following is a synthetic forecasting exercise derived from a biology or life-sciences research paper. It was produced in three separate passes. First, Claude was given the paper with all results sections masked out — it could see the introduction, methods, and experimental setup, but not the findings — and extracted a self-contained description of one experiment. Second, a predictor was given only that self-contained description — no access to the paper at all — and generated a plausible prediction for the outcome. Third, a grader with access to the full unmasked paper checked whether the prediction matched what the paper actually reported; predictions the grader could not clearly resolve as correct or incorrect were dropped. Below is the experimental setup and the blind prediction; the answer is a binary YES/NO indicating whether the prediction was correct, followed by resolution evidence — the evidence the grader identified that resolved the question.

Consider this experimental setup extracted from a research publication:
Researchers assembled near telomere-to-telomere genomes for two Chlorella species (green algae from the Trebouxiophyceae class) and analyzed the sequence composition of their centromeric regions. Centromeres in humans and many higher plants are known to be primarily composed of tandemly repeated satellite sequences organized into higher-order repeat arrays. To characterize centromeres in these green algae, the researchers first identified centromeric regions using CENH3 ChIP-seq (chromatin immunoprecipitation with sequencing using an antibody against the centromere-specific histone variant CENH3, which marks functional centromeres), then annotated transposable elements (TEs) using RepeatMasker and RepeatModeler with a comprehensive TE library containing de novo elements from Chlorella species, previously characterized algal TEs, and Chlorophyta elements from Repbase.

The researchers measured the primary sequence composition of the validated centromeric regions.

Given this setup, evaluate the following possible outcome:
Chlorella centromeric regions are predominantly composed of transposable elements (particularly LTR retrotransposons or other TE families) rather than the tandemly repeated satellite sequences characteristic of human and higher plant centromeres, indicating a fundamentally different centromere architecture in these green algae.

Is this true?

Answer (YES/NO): YES